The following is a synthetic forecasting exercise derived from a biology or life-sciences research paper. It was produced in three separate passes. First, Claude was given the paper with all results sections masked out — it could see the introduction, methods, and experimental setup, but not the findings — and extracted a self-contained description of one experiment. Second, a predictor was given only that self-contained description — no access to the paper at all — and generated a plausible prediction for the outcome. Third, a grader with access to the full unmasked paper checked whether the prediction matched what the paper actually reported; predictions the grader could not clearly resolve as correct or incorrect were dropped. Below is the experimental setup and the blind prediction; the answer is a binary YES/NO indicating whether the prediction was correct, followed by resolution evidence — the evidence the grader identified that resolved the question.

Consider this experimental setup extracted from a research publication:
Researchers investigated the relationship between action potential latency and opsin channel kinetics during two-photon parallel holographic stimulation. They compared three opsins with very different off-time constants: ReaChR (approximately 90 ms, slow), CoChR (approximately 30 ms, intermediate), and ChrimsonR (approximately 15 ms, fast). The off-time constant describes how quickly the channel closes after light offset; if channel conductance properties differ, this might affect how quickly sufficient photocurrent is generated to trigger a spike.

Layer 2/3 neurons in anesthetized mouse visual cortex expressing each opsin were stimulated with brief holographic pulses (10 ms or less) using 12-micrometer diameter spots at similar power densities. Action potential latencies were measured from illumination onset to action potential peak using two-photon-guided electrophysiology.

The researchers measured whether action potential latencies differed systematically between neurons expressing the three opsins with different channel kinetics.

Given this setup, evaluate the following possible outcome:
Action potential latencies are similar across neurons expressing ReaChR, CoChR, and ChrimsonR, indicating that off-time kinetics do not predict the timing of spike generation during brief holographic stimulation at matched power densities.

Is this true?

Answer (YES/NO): YES